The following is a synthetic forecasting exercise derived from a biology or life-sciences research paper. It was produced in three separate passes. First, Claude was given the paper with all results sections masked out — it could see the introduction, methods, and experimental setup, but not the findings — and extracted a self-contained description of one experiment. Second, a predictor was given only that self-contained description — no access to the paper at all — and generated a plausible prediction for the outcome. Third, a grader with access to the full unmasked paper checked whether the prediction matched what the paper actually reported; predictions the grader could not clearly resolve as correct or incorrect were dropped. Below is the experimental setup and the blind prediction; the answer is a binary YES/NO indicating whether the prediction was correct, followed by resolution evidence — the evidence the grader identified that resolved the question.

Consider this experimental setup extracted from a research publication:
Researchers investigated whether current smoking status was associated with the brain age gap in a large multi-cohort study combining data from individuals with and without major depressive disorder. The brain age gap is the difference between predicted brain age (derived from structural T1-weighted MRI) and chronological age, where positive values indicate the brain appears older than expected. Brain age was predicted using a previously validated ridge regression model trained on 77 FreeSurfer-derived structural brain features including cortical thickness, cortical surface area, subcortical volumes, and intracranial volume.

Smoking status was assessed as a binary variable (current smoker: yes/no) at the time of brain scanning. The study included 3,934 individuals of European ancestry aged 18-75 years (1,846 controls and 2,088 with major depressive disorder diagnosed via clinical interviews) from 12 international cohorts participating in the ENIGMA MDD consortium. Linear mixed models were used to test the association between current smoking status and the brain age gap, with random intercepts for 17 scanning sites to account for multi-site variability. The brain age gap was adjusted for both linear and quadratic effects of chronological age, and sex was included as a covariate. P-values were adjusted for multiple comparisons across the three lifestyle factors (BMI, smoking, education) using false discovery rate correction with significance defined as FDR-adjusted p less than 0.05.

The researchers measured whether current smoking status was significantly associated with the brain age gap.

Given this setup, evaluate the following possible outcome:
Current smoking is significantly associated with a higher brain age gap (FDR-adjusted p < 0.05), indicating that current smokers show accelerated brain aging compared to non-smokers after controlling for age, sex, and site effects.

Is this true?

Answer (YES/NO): YES